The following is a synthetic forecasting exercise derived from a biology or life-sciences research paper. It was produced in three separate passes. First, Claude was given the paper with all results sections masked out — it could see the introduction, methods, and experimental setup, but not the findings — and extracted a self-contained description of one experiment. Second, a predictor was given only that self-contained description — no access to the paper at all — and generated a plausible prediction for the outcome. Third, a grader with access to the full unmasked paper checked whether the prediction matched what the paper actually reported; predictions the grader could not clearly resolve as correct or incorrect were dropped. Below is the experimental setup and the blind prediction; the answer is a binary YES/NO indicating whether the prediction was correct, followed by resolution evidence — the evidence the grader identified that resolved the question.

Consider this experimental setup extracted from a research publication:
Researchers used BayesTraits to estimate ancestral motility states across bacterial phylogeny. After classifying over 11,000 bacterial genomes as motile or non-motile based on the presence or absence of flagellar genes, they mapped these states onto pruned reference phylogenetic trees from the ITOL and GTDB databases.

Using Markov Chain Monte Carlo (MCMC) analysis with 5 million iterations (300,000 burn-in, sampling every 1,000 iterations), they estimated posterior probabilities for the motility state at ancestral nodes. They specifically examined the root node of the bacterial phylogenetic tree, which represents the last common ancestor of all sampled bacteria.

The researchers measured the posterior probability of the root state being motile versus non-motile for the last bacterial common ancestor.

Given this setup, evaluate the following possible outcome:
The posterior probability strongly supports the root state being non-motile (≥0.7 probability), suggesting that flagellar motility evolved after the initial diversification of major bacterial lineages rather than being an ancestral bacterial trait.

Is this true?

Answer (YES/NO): NO